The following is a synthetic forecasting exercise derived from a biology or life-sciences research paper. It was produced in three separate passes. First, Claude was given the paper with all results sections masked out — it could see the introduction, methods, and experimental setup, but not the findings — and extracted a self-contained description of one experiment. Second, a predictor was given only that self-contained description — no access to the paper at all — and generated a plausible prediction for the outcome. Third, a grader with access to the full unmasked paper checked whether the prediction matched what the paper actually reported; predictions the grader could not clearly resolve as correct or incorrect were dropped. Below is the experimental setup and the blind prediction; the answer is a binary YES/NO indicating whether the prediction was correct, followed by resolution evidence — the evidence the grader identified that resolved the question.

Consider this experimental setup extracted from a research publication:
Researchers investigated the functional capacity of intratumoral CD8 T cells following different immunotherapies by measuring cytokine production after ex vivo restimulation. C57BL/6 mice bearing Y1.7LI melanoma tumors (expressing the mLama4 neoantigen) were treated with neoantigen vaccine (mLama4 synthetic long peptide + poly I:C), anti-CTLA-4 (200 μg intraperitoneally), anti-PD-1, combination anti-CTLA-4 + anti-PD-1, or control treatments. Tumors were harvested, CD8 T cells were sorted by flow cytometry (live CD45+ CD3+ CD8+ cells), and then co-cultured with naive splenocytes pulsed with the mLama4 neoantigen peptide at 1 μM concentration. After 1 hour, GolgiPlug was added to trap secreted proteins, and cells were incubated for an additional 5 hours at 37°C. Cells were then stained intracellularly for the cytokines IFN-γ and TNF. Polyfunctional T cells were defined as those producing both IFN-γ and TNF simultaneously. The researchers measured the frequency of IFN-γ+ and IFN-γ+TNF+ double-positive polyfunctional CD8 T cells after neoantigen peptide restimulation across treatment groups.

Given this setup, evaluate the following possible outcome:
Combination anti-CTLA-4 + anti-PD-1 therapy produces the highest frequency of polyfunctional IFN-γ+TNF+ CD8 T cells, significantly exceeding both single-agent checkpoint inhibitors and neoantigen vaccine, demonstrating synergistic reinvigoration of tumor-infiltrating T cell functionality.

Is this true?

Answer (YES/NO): NO